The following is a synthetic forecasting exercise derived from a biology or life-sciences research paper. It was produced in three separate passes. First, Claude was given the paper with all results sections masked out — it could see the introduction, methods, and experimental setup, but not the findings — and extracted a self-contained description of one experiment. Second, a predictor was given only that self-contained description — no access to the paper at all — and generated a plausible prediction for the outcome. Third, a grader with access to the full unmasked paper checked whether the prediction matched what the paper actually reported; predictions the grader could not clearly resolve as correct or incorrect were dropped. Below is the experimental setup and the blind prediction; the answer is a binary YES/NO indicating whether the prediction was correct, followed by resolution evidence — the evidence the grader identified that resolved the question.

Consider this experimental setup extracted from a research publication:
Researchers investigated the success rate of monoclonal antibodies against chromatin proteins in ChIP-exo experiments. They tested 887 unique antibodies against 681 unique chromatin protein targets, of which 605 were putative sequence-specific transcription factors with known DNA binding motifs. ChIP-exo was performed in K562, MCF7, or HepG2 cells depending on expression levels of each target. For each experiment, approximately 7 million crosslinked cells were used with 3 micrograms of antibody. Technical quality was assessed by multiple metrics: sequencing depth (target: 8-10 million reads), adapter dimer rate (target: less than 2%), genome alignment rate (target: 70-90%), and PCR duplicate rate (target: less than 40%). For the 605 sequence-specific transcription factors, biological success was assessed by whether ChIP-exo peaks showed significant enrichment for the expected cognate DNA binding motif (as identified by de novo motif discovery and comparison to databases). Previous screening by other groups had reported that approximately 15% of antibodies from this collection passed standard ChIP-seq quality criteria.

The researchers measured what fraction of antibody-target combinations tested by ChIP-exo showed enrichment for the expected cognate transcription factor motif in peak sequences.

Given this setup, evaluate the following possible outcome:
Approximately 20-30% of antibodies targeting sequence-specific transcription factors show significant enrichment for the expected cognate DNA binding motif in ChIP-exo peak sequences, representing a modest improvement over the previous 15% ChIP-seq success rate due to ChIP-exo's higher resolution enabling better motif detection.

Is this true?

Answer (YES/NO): NO